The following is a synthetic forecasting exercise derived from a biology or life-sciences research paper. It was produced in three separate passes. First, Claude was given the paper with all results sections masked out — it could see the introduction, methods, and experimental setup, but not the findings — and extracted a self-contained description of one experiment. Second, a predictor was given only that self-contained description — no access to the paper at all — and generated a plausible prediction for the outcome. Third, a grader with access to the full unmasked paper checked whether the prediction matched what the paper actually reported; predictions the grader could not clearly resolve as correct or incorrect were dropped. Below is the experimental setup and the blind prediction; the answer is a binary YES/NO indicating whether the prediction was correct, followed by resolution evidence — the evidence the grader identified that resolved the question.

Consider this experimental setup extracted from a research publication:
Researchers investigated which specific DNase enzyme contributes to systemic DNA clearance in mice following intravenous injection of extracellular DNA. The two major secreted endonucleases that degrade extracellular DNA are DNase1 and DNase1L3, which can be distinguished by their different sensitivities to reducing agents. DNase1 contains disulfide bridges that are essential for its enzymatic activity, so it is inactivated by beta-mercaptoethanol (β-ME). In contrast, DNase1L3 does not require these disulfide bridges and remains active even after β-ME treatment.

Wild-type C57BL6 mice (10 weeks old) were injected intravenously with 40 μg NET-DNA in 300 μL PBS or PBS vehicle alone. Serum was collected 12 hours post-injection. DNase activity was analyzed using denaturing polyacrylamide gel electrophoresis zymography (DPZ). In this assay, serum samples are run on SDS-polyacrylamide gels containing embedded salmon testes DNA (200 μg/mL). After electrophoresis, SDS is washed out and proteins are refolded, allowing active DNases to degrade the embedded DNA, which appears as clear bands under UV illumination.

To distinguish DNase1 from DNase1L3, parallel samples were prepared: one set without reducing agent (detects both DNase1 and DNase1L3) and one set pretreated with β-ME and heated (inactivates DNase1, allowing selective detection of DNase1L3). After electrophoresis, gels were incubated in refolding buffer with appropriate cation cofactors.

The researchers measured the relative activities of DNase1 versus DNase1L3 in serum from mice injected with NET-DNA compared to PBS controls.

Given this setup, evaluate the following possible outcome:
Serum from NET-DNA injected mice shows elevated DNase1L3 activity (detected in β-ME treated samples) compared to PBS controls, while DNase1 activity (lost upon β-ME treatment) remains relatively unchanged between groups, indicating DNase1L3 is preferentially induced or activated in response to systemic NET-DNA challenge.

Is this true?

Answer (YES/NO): NO